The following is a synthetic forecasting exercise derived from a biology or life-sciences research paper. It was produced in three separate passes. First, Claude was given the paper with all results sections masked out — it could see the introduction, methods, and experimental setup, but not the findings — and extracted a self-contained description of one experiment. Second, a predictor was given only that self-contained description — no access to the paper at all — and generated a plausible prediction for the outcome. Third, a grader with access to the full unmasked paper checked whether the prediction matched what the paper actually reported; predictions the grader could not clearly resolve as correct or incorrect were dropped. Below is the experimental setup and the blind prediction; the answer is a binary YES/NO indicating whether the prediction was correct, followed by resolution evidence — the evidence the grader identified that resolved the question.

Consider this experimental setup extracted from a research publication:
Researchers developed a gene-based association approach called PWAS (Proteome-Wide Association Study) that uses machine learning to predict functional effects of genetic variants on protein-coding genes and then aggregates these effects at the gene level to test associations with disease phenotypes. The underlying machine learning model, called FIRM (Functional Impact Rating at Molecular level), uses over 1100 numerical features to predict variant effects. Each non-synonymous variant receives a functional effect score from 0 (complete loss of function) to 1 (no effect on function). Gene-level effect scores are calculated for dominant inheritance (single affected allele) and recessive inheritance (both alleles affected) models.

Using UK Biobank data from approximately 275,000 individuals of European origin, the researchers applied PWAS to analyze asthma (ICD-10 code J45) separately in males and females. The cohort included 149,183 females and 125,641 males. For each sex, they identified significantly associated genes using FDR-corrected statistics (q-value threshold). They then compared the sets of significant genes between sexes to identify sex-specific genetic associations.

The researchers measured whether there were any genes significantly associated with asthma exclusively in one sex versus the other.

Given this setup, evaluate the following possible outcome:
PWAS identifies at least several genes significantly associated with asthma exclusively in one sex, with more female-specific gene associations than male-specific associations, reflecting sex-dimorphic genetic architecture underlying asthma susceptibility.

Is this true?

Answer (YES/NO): NO